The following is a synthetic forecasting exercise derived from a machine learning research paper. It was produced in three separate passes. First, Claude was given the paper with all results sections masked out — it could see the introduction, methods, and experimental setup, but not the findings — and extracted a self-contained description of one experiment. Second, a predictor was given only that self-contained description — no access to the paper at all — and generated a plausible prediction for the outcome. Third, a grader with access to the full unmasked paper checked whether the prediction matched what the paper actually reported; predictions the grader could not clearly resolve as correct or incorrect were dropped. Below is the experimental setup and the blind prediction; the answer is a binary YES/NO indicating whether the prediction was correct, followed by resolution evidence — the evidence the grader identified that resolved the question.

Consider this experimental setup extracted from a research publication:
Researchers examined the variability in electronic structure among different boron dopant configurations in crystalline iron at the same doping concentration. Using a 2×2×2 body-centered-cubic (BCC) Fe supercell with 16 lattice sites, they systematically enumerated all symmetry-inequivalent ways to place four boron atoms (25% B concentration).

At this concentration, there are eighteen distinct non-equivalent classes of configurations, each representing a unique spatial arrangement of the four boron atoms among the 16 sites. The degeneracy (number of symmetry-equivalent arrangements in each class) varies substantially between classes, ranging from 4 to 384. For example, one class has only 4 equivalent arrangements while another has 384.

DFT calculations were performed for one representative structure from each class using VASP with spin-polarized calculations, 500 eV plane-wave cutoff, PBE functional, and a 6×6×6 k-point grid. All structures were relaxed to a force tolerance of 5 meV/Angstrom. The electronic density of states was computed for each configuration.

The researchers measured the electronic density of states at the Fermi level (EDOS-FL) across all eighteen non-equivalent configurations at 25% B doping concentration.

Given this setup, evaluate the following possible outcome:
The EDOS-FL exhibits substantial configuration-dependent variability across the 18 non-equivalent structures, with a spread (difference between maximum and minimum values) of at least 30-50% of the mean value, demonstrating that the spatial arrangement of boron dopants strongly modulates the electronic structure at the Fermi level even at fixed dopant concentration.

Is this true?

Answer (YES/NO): YES